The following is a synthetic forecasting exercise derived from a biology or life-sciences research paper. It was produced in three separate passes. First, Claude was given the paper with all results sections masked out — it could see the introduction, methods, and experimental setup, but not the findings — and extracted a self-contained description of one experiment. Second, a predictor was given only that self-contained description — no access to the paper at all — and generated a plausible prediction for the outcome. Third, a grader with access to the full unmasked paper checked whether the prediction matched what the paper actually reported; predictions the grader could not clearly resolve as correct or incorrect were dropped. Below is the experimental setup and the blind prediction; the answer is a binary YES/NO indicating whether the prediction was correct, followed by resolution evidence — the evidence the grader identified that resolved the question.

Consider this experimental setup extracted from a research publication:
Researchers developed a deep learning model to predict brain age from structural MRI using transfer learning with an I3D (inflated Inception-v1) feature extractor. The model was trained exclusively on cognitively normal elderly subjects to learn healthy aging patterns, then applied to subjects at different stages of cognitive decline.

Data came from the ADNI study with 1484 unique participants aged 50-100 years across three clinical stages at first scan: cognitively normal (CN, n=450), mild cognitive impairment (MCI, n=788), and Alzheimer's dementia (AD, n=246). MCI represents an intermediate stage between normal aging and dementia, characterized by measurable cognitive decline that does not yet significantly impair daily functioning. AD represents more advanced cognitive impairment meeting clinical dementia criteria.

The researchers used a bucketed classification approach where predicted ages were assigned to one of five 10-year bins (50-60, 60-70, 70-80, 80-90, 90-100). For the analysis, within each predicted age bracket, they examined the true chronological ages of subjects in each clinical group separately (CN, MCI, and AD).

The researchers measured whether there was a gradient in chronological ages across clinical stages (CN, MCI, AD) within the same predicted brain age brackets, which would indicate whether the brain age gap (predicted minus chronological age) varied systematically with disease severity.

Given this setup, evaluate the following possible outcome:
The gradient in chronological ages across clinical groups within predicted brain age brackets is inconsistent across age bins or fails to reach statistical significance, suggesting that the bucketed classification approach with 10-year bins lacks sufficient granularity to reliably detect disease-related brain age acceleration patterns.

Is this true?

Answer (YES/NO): NO